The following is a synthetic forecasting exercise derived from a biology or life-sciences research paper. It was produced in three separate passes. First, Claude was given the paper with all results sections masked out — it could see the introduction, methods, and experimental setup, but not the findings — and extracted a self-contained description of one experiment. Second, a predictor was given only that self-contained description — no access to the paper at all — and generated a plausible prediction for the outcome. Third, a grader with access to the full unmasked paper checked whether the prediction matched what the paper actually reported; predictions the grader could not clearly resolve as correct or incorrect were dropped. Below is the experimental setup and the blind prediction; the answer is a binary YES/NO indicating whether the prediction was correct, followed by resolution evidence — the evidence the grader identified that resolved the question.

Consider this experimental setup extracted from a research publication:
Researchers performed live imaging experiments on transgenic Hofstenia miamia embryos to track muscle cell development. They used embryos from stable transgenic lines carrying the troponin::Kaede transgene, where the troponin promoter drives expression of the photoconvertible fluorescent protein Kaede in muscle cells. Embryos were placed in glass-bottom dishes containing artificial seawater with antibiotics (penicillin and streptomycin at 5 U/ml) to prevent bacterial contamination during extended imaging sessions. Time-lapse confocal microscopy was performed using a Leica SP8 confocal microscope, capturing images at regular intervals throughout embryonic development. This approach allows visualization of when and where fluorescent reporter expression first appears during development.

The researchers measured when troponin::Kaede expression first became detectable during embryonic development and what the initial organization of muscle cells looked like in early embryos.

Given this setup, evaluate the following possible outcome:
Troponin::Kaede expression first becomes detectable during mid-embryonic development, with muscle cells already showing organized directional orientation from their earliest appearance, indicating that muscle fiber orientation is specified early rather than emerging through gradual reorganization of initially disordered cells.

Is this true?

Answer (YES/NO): NO